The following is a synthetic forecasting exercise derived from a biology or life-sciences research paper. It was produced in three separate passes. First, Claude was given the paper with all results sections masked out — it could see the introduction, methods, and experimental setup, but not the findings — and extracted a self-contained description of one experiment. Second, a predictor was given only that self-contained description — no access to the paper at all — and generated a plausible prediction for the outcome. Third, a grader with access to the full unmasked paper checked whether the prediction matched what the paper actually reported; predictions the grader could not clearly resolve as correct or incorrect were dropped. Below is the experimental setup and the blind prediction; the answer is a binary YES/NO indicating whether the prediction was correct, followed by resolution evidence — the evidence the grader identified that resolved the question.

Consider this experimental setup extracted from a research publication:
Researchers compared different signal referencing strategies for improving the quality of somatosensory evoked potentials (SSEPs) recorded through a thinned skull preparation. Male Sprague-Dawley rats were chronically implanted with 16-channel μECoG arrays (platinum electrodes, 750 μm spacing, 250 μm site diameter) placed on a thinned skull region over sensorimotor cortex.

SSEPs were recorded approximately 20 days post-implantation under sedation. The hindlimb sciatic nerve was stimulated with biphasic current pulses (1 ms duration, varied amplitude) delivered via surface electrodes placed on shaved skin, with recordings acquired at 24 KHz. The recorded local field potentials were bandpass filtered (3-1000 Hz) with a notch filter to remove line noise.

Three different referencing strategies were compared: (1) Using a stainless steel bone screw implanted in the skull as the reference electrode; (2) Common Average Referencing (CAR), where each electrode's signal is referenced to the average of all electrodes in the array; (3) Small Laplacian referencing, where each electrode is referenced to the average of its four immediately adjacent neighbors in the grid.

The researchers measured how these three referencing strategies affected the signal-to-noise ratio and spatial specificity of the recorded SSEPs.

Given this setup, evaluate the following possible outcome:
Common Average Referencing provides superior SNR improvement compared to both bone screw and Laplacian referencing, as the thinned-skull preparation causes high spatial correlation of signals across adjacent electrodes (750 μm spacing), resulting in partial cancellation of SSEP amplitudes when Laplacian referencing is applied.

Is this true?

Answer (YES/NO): NO